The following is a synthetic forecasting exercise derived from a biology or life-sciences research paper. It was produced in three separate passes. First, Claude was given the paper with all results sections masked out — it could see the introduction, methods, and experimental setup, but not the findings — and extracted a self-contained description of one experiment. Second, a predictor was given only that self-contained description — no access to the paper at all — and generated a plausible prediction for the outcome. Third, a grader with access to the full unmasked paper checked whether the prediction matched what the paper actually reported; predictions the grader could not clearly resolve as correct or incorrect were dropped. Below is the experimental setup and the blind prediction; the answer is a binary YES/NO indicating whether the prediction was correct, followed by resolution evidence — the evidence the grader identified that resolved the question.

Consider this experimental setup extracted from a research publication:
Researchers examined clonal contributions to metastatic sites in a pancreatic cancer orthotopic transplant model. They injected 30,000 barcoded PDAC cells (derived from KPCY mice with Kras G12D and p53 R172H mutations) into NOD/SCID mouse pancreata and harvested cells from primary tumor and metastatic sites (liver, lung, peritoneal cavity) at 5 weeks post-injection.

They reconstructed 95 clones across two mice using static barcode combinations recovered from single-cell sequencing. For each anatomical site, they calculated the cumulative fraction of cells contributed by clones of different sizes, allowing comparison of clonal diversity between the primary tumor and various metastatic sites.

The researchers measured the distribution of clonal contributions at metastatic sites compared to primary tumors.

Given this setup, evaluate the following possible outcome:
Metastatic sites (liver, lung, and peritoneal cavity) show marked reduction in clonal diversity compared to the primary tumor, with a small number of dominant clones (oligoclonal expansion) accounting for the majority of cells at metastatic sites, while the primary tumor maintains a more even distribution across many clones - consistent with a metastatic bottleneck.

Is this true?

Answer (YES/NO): YES